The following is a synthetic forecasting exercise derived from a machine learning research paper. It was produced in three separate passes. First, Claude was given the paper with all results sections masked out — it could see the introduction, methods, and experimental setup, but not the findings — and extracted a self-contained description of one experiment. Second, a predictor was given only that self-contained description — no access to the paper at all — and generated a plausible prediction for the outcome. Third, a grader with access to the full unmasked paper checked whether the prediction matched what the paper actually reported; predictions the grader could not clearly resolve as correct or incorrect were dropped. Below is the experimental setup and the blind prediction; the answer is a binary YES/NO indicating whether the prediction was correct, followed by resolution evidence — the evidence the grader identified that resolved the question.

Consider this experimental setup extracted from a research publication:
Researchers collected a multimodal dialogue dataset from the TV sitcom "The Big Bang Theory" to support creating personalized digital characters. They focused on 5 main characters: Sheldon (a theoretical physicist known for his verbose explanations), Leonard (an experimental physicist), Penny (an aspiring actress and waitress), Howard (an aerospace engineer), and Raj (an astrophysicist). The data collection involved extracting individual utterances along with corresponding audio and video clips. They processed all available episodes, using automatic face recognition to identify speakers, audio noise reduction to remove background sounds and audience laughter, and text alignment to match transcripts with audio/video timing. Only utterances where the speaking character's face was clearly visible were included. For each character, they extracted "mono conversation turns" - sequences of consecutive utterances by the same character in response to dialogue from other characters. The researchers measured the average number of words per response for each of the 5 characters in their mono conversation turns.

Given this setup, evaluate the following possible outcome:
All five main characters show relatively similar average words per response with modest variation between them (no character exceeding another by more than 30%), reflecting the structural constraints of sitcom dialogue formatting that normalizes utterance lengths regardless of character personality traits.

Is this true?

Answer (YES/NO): NO